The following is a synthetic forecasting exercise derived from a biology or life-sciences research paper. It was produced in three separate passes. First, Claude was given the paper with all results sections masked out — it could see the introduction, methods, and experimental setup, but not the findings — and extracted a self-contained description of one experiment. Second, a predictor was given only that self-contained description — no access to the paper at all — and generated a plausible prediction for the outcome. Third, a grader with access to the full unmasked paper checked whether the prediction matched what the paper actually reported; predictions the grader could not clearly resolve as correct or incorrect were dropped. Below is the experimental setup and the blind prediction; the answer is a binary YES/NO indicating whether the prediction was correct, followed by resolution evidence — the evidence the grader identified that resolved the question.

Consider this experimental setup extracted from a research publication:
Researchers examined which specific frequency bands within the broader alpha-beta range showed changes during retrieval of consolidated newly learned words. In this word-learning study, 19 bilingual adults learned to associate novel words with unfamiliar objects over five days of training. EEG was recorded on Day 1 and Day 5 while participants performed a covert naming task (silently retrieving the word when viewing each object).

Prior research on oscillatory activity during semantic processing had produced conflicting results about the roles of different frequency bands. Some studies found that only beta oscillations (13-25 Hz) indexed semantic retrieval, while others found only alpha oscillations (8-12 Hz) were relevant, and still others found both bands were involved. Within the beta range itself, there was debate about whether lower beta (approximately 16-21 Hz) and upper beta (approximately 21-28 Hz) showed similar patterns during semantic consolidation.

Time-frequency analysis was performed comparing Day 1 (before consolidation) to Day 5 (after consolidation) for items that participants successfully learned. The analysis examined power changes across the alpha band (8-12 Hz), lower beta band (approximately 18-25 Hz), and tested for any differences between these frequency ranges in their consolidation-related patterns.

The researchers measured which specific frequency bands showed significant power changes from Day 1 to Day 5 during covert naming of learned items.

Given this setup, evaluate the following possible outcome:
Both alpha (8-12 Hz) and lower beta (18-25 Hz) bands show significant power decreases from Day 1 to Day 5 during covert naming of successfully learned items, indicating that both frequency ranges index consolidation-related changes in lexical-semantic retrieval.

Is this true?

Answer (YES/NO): YES